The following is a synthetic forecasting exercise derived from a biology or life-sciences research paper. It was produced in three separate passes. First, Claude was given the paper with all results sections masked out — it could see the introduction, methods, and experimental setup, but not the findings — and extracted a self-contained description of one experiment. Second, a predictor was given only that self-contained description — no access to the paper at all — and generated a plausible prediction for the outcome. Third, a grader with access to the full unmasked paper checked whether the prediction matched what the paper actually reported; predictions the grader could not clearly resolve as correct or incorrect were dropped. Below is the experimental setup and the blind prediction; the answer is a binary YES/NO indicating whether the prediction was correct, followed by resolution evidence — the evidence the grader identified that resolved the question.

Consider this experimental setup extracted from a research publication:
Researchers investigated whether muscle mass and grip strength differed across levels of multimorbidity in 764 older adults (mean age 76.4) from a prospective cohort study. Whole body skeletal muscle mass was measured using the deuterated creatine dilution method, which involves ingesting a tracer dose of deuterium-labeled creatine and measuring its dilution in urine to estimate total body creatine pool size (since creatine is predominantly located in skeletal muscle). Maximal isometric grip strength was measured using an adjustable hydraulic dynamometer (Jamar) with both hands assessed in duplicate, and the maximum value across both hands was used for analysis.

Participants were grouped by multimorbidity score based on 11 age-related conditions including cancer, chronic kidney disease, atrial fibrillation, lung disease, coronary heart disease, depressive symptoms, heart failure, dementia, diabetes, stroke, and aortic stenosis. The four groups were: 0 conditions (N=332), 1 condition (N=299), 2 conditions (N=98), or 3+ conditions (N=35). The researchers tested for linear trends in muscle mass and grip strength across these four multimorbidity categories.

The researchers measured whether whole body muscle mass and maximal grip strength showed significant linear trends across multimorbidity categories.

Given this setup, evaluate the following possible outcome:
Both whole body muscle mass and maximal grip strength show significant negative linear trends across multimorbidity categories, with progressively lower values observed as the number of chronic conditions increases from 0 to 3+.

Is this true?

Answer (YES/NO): NO